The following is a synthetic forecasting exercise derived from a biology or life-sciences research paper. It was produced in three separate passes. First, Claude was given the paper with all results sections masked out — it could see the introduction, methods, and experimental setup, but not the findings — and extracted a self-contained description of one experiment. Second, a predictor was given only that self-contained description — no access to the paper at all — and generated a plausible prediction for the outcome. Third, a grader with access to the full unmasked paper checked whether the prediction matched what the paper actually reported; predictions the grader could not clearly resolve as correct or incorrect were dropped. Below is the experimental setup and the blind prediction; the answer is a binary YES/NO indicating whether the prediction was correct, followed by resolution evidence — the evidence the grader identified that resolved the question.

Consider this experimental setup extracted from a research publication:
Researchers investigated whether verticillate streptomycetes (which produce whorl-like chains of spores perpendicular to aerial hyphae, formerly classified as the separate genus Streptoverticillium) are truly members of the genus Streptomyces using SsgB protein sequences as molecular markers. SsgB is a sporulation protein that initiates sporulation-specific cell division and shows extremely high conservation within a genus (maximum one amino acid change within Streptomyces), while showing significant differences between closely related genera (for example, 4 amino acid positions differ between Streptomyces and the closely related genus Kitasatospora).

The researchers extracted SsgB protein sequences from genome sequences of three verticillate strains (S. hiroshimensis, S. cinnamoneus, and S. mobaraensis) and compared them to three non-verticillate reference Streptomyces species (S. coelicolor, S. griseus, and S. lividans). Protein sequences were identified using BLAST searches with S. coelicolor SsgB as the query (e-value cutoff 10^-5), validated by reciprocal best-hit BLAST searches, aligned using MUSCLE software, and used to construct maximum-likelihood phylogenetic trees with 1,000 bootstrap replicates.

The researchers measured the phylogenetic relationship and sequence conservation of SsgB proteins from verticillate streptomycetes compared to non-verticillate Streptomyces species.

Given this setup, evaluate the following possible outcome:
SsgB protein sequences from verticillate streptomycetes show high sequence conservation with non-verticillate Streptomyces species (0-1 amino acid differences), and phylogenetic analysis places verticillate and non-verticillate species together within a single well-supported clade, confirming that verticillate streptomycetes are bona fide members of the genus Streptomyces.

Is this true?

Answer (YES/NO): YES